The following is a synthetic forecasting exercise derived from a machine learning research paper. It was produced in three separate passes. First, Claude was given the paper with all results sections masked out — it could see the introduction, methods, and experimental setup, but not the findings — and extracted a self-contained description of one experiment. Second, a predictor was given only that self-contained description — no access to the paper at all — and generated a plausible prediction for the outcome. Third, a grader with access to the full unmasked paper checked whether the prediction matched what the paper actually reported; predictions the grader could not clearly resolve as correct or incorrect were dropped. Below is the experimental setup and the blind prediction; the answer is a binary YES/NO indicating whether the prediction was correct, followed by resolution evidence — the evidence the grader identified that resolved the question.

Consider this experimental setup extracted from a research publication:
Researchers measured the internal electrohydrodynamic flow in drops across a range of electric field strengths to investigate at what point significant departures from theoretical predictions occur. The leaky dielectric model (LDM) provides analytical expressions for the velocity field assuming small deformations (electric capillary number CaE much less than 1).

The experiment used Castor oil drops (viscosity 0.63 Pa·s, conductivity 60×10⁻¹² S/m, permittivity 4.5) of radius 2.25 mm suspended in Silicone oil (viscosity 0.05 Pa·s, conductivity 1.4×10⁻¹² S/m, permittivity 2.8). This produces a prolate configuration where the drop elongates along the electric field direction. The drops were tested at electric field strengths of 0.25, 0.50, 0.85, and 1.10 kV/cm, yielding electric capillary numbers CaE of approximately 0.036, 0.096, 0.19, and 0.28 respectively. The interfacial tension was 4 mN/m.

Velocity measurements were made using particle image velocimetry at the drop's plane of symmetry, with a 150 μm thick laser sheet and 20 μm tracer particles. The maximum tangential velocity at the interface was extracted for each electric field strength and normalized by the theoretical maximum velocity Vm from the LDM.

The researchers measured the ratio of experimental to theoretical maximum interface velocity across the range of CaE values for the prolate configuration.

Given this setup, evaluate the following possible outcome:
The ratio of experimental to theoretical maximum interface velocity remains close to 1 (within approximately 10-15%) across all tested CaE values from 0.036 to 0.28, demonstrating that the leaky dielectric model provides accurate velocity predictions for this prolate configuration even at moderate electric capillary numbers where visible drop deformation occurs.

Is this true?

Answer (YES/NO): NO